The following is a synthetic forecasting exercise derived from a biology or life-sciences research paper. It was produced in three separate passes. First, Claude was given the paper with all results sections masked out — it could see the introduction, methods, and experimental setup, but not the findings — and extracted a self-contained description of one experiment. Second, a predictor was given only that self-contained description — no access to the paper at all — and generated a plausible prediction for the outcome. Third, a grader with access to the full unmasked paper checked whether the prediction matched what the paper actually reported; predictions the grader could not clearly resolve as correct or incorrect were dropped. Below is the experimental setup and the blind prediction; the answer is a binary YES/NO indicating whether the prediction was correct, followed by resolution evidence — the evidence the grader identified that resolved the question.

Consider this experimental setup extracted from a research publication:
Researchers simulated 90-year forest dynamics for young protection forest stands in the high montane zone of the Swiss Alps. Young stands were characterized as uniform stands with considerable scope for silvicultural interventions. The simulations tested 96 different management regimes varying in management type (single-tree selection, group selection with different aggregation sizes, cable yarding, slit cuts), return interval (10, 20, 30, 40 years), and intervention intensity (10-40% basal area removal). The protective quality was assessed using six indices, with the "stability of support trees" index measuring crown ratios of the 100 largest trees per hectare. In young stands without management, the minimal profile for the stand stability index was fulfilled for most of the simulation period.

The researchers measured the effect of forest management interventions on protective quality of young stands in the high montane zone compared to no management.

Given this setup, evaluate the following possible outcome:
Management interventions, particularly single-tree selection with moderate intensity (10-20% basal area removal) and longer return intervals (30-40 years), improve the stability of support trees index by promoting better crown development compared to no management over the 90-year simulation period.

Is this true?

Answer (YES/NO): NO